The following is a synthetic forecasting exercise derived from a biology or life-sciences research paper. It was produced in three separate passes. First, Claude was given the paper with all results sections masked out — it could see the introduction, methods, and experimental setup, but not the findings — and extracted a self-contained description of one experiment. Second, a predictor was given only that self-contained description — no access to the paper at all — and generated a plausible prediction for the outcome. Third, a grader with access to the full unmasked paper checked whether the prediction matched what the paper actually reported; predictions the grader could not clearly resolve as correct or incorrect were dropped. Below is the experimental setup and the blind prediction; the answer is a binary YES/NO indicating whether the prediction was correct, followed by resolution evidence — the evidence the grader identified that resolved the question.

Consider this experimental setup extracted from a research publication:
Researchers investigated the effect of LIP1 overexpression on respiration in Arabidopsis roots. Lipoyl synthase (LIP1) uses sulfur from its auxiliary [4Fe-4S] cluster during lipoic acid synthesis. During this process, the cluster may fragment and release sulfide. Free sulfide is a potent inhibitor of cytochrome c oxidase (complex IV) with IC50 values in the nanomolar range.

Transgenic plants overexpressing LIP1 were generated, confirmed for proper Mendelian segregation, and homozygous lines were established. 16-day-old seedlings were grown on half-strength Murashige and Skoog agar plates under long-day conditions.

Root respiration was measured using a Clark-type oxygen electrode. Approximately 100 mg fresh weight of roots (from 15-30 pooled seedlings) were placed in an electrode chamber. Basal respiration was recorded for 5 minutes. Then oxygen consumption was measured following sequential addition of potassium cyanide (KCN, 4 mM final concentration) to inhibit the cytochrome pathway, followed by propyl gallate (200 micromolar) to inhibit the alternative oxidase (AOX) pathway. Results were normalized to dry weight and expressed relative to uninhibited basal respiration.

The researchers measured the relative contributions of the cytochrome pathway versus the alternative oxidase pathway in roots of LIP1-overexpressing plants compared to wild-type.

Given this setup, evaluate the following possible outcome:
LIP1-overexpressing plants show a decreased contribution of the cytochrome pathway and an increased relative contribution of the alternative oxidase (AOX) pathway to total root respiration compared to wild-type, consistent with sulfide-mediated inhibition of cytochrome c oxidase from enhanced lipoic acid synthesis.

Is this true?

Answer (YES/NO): YES